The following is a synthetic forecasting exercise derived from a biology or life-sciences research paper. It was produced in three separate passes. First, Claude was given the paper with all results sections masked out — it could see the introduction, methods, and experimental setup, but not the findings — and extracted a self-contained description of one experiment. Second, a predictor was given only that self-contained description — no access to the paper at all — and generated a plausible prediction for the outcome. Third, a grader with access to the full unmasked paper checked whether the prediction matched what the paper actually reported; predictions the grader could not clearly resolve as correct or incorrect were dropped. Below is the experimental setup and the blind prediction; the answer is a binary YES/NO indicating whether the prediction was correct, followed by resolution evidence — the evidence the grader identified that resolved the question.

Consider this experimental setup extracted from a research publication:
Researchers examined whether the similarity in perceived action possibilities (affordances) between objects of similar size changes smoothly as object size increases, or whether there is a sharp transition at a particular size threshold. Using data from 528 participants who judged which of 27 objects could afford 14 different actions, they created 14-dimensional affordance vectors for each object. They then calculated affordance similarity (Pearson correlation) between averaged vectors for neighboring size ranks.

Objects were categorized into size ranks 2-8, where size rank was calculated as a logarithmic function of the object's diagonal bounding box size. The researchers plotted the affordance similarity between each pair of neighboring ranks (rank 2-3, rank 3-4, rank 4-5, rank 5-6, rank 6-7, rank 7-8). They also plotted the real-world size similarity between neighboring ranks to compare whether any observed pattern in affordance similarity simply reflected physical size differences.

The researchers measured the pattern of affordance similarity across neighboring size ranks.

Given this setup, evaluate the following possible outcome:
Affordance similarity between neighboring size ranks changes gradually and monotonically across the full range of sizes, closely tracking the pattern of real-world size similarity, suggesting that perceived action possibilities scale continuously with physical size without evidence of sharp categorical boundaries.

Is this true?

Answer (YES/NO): NO